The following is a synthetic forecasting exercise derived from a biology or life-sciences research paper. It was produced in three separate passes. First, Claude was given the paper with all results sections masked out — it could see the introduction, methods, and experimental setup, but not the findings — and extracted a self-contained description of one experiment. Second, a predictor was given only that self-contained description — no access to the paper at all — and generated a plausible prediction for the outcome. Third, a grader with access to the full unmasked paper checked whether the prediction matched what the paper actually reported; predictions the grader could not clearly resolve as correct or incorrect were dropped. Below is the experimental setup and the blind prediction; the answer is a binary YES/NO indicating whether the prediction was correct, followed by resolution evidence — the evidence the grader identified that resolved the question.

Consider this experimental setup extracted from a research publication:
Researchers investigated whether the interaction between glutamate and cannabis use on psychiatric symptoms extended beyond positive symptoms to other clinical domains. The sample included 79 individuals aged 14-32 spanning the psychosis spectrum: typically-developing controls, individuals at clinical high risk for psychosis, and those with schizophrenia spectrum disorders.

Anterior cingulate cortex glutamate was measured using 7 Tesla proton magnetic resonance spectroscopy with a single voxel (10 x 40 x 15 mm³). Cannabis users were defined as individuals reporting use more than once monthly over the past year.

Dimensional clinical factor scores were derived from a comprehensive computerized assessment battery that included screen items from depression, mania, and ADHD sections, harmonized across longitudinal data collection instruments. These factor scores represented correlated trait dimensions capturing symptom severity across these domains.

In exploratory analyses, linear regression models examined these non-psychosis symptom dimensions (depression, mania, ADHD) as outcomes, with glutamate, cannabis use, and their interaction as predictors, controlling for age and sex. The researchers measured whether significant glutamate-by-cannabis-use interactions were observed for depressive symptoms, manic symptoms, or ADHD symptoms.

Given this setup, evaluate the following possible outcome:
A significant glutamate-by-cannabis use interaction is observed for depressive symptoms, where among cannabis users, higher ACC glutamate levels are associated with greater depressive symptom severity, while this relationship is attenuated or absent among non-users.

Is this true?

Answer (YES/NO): NO